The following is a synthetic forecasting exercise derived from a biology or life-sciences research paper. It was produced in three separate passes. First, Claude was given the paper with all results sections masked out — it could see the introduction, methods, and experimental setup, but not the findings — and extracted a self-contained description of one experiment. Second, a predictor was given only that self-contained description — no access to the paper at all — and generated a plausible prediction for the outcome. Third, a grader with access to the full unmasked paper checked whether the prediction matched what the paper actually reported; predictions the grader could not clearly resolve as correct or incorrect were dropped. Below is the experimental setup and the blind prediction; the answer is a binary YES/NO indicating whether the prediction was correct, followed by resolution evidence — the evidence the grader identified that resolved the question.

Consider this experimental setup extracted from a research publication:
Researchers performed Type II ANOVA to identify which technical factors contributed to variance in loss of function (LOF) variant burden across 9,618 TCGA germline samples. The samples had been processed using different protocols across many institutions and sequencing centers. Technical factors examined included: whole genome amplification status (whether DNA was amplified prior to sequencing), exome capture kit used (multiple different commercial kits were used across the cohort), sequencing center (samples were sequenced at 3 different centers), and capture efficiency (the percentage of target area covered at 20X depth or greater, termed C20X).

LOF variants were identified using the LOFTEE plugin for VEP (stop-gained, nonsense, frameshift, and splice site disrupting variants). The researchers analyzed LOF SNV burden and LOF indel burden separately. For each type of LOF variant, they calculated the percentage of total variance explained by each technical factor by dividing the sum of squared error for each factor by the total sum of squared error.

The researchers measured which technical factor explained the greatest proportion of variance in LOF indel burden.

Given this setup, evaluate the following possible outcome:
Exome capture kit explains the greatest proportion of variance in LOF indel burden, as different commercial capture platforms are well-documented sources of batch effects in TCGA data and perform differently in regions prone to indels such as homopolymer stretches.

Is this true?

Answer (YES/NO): NO